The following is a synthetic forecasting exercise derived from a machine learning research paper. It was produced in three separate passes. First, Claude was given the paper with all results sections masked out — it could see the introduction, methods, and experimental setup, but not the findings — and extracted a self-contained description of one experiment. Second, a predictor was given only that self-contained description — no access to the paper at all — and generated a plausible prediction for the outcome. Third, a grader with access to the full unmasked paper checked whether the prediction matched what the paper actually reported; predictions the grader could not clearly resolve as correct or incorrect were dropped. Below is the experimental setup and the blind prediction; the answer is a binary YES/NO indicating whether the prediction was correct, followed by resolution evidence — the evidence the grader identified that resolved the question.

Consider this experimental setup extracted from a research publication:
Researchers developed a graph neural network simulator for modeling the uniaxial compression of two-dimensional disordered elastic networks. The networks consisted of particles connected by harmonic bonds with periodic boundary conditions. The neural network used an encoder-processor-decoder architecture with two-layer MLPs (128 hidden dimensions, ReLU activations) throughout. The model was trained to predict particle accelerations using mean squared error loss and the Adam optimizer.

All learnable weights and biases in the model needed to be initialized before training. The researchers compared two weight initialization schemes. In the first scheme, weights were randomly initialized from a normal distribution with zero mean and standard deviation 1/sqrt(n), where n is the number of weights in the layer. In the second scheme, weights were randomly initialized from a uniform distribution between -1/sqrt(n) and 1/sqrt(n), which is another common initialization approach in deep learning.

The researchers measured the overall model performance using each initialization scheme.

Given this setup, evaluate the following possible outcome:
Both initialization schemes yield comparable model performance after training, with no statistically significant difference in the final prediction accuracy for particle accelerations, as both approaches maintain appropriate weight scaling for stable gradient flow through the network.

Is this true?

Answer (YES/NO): NO